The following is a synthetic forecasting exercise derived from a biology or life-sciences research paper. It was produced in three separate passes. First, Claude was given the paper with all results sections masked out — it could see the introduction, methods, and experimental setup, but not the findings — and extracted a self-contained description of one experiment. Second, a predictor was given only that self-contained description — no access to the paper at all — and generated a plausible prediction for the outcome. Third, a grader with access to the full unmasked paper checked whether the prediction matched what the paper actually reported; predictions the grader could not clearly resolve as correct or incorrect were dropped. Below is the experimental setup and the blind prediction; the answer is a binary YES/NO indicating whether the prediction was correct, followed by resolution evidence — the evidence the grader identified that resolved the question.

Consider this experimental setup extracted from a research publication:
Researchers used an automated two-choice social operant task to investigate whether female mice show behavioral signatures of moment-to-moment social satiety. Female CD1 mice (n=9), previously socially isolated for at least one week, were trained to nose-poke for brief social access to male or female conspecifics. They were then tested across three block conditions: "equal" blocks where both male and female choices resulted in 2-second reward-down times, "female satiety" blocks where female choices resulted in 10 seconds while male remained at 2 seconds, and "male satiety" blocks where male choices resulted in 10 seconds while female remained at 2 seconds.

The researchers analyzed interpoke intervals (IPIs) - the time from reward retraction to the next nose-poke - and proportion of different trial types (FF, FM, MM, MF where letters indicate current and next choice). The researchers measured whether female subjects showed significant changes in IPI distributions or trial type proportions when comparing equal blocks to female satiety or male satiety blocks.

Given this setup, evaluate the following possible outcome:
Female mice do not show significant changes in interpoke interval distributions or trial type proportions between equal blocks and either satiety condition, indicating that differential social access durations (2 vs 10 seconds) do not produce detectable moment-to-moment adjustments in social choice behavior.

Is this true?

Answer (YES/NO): YES